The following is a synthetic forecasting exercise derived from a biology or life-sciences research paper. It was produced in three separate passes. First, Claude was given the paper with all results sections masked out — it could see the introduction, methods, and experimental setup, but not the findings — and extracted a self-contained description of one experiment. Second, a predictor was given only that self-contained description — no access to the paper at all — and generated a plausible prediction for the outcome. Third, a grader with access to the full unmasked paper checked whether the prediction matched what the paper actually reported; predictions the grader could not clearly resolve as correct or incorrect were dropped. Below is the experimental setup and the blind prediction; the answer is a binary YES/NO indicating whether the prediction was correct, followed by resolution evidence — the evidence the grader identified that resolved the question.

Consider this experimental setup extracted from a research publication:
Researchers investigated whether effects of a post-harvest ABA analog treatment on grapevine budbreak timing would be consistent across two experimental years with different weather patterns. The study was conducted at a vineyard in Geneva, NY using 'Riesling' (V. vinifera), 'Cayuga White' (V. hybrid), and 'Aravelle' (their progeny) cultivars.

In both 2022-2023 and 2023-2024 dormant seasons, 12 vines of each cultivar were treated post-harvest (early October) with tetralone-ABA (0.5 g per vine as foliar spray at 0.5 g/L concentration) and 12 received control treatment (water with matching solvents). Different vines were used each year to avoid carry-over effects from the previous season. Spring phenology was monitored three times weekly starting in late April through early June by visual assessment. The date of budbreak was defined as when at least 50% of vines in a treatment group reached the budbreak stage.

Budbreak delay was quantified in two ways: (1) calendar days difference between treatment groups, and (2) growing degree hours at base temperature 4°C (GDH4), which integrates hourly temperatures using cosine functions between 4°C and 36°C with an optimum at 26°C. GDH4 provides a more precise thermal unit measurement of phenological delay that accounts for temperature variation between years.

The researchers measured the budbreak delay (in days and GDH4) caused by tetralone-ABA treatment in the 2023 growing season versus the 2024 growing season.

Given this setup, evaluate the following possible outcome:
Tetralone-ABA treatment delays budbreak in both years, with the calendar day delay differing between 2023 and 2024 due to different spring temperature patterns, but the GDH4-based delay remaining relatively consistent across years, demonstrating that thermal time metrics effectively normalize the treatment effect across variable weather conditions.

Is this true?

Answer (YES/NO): YES